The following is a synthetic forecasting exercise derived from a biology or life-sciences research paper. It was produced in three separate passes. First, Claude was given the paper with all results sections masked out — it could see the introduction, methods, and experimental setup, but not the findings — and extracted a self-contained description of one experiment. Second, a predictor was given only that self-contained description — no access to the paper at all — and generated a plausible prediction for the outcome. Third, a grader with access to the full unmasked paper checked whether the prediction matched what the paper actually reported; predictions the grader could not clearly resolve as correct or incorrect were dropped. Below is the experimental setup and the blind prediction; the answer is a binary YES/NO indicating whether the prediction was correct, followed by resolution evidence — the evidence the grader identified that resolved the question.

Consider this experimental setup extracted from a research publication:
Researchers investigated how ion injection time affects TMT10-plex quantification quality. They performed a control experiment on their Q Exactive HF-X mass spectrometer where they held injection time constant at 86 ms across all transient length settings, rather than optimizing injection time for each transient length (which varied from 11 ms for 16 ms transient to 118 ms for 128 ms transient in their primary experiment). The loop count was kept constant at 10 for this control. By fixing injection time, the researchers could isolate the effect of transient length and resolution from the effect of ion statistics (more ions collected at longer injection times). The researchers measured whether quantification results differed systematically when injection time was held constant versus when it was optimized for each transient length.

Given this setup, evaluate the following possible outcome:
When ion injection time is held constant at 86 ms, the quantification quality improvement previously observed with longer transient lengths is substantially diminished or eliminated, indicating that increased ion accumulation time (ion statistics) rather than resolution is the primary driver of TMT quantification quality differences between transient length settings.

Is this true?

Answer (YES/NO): NO